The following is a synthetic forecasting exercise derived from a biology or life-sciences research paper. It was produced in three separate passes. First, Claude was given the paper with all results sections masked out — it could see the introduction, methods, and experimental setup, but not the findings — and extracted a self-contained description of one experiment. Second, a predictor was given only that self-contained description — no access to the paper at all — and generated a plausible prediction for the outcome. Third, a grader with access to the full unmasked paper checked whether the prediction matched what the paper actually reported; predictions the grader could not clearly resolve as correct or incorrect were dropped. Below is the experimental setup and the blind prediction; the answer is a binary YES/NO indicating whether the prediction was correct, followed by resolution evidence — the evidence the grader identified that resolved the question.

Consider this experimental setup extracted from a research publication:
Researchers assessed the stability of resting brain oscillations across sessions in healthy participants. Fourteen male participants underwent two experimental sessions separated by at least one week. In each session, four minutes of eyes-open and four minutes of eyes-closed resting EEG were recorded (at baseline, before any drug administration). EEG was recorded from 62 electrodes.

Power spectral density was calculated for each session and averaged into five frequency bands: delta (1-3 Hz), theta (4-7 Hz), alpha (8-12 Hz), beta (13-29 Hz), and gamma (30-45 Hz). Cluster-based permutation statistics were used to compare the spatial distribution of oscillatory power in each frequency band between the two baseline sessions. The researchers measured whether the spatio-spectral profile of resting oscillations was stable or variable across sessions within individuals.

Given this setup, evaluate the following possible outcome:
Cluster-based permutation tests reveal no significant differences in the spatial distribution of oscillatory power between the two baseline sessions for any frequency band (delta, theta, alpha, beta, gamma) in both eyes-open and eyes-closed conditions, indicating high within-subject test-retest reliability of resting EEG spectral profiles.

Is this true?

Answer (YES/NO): YES